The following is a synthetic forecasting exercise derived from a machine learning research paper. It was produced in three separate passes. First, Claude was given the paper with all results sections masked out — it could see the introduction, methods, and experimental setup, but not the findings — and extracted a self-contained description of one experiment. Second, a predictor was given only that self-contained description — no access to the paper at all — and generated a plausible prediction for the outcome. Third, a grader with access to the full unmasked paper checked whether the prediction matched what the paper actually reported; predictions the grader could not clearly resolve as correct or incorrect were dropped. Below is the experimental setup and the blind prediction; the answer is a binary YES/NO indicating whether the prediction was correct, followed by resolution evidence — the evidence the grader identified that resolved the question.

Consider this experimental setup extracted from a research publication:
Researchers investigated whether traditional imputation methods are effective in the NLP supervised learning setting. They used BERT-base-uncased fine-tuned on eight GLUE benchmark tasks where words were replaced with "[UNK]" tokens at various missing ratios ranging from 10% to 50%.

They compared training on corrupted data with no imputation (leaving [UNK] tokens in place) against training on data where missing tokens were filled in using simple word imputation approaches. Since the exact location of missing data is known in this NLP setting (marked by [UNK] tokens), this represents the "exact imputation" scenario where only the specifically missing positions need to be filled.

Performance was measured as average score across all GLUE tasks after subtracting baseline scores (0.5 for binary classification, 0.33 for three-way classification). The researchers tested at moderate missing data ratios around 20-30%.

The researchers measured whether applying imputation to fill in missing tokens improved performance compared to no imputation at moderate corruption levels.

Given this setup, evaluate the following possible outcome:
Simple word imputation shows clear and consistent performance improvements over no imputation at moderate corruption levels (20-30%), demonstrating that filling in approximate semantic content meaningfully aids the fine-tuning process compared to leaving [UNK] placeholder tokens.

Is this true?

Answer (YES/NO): NO